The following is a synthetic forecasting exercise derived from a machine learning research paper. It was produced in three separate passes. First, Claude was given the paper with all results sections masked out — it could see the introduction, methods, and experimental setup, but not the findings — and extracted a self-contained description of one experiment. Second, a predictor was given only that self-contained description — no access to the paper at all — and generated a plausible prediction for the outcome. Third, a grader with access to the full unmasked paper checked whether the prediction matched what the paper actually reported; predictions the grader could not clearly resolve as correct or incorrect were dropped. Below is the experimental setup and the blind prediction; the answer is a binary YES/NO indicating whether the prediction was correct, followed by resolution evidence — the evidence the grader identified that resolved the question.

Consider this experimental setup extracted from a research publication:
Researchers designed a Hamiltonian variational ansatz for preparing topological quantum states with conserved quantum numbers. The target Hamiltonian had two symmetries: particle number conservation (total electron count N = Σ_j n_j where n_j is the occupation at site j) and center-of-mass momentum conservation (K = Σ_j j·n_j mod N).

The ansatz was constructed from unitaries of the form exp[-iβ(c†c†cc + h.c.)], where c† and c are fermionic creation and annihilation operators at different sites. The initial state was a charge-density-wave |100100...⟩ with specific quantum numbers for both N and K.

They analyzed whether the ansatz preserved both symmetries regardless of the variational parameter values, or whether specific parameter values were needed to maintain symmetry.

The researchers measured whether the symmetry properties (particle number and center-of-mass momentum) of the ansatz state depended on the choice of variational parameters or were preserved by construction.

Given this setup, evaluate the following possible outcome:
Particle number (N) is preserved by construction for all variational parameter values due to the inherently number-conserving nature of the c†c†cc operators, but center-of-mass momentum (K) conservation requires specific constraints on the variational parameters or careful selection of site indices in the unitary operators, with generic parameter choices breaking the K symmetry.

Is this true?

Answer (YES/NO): NO